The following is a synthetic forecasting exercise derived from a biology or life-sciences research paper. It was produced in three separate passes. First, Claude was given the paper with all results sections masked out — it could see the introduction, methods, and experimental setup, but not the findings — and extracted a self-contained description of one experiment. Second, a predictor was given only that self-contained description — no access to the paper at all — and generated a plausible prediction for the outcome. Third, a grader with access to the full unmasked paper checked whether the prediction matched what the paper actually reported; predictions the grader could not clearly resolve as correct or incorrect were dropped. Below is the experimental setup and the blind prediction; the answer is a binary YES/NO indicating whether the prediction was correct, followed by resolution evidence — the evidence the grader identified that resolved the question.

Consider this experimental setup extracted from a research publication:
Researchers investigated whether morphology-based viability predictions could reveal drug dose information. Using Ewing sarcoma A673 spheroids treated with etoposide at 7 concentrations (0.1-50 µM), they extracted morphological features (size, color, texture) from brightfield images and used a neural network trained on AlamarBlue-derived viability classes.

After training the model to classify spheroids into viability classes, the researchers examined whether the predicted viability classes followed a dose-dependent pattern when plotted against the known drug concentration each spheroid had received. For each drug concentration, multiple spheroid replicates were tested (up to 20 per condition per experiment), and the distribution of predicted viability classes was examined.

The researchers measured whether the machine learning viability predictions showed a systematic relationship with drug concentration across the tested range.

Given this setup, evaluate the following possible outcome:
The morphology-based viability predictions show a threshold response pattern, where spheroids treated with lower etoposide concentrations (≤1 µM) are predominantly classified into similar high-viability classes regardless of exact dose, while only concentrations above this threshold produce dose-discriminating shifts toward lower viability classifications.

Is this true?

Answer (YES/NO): NO